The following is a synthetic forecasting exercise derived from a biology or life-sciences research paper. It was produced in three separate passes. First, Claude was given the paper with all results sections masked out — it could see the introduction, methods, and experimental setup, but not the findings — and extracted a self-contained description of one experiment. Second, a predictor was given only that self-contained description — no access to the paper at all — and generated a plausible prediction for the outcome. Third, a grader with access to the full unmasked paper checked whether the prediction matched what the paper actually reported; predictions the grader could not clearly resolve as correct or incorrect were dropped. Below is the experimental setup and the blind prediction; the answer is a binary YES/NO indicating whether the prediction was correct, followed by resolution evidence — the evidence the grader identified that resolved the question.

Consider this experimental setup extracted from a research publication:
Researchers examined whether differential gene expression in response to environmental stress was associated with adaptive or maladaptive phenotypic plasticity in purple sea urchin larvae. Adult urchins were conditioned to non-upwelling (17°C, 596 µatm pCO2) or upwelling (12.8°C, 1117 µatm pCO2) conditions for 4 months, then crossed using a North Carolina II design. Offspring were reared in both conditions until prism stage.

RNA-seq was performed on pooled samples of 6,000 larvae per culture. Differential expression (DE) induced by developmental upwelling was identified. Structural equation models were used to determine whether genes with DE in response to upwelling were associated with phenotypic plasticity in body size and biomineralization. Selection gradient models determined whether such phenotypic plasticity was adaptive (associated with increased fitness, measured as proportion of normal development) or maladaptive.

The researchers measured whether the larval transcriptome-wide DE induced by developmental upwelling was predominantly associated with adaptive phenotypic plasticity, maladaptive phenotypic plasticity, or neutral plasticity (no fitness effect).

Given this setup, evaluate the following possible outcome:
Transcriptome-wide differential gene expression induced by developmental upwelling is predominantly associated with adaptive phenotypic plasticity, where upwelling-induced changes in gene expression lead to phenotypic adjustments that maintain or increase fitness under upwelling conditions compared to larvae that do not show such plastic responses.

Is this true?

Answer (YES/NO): YES